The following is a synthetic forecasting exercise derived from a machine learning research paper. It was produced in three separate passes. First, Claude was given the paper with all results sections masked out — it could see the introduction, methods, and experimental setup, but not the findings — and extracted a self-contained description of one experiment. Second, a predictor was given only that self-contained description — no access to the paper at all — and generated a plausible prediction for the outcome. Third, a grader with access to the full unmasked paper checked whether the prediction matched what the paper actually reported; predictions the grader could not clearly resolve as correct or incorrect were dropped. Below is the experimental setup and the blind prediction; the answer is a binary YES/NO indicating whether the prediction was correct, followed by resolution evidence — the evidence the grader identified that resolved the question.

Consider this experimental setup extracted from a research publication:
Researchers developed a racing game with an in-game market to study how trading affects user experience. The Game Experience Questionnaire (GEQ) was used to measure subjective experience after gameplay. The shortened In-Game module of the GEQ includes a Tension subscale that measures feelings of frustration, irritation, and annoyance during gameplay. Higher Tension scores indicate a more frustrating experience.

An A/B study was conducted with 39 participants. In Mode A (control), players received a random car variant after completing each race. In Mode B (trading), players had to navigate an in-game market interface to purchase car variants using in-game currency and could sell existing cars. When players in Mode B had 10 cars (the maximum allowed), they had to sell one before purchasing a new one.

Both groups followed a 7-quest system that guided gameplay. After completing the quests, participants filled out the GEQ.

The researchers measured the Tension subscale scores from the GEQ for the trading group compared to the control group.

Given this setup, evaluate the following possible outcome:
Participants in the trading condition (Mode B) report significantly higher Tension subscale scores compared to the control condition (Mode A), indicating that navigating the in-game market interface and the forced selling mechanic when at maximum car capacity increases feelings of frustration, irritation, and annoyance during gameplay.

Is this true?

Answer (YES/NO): NO